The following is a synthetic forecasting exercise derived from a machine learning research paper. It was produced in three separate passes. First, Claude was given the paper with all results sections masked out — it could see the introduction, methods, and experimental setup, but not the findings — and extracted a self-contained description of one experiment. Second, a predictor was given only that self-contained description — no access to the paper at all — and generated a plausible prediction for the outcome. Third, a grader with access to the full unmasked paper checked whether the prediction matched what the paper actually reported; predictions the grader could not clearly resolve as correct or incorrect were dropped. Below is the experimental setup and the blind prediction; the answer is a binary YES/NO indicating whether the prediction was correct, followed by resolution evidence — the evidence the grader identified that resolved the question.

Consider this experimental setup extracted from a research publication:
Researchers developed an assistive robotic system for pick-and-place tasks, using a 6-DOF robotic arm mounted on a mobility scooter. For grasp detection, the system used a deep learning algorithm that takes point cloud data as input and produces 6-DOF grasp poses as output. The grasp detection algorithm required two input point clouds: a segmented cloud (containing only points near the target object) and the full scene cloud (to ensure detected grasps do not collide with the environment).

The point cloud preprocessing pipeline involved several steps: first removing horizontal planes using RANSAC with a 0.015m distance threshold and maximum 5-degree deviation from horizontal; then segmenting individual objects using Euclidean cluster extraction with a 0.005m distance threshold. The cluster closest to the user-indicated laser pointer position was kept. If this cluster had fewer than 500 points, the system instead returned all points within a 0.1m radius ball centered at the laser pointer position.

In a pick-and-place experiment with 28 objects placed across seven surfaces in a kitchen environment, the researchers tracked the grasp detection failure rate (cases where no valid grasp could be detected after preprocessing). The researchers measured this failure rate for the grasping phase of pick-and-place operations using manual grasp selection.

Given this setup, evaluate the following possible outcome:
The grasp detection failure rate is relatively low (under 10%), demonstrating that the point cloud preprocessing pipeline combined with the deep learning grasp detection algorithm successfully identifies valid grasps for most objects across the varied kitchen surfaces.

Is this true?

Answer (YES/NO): YES